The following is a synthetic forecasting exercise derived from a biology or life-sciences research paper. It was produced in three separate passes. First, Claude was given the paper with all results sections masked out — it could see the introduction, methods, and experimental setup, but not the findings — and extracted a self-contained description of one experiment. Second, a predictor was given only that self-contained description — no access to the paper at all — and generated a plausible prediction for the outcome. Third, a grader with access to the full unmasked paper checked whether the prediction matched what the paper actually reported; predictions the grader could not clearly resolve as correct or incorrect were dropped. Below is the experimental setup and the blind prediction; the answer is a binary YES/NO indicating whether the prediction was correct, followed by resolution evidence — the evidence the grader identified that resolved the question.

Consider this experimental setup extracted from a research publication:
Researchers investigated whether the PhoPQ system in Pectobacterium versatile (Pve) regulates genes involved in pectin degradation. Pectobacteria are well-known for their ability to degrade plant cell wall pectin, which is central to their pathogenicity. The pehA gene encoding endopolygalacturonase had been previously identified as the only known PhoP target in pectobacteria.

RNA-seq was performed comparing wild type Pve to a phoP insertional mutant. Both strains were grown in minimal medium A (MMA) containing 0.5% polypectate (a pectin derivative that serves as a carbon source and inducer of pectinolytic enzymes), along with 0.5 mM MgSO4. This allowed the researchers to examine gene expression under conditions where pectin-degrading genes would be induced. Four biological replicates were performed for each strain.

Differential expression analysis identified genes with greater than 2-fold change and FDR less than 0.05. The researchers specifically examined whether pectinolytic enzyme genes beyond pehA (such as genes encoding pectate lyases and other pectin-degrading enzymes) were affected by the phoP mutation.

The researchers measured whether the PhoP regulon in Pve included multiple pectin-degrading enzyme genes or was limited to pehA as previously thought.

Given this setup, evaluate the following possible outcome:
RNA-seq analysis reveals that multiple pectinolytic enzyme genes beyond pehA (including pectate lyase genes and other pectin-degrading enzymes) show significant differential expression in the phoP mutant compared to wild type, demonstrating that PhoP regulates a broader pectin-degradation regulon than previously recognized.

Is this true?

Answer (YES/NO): YES